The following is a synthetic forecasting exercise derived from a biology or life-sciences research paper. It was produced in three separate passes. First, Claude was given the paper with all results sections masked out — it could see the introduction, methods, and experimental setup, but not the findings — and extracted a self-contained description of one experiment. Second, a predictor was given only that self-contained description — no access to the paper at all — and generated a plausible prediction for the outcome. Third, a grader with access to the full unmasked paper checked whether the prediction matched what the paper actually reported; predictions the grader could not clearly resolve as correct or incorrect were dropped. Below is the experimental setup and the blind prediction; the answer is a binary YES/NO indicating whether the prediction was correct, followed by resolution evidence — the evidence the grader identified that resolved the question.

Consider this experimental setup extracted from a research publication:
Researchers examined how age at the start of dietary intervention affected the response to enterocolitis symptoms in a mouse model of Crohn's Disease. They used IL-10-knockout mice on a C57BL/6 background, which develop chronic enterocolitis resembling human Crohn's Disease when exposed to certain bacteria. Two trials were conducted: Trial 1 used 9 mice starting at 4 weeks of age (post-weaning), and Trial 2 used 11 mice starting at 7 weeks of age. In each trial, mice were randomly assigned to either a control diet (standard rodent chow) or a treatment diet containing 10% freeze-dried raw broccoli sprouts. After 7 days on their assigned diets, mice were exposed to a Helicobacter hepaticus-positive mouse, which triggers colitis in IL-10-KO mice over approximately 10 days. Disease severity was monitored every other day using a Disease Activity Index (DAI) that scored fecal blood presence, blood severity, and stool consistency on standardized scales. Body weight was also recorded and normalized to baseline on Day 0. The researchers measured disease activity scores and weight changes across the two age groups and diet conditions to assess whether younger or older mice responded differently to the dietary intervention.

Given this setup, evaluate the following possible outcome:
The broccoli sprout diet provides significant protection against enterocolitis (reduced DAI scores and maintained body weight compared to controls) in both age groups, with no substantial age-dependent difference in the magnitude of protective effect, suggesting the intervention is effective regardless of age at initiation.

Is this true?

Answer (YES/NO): NO